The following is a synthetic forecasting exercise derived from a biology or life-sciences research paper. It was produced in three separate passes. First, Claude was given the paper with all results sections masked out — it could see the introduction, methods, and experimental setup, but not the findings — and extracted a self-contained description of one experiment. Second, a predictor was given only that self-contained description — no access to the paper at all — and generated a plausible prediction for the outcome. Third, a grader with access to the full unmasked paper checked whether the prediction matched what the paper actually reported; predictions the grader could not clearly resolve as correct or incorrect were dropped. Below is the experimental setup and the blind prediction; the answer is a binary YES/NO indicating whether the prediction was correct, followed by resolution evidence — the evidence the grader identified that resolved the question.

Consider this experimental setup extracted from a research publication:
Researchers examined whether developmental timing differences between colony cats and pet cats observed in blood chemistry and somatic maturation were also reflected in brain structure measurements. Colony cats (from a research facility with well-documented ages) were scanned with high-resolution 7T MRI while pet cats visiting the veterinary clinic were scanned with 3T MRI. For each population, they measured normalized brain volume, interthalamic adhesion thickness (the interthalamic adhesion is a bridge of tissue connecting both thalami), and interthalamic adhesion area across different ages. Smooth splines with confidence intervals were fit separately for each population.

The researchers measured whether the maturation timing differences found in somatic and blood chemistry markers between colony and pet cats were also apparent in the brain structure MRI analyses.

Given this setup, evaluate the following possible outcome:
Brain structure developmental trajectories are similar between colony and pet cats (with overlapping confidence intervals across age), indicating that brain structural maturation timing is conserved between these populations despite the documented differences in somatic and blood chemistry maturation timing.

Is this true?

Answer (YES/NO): YES